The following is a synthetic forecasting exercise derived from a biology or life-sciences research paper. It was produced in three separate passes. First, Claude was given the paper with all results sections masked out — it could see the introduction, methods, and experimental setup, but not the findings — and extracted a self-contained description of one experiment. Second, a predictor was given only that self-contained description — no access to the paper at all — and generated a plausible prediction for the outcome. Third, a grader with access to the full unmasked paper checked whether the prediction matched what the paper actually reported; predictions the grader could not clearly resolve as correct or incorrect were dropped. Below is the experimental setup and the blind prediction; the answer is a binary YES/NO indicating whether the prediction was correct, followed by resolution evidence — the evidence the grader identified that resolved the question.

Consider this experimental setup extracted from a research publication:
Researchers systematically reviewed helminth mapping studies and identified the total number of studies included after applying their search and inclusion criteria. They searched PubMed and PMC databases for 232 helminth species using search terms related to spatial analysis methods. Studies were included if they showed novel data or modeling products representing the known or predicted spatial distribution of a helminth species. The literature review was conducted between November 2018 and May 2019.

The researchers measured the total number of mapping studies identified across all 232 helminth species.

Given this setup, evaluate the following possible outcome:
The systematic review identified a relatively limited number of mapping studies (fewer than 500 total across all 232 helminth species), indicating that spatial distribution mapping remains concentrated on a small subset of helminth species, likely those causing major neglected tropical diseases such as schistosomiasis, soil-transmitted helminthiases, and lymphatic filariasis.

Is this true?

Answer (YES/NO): YES